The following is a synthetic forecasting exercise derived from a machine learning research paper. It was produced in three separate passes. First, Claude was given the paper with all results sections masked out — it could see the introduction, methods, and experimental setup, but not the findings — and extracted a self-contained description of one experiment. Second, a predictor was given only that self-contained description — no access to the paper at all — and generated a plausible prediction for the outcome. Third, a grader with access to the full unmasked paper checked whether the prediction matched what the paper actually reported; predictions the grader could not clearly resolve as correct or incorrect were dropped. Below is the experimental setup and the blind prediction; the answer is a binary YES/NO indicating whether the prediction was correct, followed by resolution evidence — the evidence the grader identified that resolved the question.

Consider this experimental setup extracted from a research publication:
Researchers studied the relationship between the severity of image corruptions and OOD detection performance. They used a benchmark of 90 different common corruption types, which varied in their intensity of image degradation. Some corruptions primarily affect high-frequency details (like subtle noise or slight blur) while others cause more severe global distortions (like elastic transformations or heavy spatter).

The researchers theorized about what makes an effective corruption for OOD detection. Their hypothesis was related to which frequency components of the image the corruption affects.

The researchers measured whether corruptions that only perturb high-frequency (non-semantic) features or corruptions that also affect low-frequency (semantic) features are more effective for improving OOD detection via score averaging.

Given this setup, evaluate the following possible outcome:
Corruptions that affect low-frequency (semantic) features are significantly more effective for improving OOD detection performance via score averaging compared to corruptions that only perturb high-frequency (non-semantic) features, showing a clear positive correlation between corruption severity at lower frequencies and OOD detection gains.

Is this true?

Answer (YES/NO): NO